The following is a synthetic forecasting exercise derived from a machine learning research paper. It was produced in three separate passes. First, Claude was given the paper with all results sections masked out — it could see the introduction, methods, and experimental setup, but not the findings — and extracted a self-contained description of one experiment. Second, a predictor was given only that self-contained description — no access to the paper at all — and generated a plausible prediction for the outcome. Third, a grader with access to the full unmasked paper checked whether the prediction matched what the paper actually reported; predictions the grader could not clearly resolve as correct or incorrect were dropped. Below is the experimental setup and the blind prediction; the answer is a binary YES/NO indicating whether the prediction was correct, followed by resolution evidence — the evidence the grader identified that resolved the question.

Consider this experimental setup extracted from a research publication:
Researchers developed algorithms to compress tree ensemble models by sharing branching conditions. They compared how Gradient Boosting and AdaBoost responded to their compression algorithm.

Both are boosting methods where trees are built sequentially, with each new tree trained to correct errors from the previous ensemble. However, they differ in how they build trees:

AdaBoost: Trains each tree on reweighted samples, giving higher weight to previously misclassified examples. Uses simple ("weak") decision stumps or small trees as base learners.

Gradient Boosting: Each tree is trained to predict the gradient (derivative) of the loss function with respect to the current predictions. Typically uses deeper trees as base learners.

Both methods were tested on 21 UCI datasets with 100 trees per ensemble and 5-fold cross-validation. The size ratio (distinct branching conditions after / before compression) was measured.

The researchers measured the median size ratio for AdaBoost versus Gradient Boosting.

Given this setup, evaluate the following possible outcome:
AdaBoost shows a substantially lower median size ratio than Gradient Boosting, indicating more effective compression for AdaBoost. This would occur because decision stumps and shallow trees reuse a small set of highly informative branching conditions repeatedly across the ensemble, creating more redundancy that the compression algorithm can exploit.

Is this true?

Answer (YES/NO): YES